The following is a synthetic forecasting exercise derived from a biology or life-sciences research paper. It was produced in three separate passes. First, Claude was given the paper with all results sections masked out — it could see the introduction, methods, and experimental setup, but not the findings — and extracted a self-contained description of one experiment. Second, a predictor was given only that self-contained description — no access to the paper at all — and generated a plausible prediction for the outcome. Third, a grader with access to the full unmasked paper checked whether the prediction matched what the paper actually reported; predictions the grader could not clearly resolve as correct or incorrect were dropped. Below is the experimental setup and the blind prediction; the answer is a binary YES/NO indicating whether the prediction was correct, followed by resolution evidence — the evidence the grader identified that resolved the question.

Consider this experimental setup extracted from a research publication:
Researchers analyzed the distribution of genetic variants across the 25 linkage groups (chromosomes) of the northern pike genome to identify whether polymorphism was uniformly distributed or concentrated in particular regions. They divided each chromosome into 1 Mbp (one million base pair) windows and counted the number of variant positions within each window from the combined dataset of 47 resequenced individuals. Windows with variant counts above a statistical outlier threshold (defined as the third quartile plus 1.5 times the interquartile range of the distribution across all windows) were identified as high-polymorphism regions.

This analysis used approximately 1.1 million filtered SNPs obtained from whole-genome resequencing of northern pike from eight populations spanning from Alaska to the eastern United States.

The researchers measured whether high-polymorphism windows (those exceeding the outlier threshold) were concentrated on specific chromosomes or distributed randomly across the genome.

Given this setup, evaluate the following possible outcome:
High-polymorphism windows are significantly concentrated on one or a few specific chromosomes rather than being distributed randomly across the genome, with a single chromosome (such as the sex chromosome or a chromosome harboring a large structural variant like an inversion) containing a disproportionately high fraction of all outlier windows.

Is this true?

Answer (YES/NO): NO